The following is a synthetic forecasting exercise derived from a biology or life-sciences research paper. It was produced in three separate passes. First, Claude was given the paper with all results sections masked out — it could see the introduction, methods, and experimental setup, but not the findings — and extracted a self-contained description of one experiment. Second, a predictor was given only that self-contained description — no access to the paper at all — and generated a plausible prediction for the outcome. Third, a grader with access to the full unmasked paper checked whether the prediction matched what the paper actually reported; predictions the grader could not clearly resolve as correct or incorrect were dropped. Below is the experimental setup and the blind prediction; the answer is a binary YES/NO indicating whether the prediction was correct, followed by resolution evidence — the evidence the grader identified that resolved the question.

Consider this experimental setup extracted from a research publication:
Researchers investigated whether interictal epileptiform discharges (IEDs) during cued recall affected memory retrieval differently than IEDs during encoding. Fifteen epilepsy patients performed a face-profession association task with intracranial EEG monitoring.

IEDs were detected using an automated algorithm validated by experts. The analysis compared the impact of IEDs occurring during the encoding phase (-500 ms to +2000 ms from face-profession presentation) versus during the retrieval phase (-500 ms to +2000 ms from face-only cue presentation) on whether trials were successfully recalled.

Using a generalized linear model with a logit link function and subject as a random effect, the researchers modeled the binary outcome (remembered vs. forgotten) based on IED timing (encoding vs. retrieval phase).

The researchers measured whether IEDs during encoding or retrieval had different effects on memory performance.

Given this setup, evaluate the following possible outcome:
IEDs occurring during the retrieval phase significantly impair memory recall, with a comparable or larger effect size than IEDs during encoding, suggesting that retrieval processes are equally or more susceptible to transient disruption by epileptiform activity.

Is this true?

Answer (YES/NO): NO